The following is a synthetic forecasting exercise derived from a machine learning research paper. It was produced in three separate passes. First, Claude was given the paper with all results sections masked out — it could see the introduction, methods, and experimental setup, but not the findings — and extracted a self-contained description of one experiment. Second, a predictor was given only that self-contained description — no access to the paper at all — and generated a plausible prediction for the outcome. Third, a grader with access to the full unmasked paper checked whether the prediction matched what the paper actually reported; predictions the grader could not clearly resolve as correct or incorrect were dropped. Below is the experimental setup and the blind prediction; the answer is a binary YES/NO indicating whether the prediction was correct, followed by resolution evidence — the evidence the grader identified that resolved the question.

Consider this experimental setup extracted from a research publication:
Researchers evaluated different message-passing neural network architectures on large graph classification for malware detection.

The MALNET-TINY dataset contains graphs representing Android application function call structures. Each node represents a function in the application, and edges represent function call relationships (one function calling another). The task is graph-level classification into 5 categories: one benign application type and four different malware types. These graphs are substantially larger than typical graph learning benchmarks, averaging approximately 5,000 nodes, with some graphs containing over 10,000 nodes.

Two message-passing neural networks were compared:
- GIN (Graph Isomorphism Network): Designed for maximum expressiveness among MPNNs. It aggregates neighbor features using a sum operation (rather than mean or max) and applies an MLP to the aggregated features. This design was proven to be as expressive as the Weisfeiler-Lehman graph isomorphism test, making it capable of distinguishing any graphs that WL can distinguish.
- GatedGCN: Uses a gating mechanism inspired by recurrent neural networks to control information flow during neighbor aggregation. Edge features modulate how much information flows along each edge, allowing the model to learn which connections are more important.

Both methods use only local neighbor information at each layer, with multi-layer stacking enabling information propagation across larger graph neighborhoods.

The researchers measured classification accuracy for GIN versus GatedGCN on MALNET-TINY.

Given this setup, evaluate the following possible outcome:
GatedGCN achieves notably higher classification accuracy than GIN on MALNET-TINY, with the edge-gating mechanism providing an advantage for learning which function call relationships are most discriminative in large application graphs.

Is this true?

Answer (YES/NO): YES